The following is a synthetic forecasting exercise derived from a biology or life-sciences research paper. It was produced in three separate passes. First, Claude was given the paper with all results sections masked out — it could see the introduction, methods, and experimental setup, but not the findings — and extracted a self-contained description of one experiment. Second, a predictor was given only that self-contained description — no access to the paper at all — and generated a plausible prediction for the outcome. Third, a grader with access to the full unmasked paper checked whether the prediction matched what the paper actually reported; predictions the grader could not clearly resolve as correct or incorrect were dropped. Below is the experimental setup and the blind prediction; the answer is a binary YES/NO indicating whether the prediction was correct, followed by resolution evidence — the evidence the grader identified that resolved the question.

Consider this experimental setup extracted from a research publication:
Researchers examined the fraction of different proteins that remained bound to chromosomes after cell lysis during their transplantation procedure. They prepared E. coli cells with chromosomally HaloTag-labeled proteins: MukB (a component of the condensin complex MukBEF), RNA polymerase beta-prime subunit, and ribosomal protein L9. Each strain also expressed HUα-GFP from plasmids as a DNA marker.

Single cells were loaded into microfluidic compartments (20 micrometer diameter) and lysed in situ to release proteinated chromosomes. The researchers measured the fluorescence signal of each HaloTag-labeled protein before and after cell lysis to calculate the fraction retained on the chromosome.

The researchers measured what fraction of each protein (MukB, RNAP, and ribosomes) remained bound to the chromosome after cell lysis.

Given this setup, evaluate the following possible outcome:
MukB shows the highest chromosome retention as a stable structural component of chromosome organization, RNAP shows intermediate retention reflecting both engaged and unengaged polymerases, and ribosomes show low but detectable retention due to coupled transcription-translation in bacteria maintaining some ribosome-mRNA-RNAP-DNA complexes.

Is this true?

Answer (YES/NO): NO